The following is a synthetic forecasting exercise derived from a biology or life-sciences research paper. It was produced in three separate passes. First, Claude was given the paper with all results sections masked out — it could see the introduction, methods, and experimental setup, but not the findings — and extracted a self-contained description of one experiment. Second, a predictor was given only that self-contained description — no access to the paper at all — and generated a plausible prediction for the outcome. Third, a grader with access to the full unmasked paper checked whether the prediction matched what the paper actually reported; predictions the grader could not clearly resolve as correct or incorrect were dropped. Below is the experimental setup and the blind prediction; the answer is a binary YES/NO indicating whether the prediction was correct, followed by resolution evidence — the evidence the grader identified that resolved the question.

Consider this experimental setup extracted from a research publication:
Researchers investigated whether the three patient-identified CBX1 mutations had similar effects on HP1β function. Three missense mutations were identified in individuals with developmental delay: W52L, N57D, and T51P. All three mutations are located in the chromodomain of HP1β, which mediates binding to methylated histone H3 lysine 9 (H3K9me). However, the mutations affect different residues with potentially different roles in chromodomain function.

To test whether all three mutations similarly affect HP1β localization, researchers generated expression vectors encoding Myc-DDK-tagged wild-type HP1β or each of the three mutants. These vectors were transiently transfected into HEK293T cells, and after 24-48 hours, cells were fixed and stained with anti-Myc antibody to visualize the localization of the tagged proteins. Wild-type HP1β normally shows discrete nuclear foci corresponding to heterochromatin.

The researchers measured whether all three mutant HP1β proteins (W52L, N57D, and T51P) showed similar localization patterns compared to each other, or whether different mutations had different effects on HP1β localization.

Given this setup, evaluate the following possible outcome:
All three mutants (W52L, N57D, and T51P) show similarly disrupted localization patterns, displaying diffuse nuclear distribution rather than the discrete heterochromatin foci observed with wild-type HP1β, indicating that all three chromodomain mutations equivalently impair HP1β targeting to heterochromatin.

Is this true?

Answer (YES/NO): YES